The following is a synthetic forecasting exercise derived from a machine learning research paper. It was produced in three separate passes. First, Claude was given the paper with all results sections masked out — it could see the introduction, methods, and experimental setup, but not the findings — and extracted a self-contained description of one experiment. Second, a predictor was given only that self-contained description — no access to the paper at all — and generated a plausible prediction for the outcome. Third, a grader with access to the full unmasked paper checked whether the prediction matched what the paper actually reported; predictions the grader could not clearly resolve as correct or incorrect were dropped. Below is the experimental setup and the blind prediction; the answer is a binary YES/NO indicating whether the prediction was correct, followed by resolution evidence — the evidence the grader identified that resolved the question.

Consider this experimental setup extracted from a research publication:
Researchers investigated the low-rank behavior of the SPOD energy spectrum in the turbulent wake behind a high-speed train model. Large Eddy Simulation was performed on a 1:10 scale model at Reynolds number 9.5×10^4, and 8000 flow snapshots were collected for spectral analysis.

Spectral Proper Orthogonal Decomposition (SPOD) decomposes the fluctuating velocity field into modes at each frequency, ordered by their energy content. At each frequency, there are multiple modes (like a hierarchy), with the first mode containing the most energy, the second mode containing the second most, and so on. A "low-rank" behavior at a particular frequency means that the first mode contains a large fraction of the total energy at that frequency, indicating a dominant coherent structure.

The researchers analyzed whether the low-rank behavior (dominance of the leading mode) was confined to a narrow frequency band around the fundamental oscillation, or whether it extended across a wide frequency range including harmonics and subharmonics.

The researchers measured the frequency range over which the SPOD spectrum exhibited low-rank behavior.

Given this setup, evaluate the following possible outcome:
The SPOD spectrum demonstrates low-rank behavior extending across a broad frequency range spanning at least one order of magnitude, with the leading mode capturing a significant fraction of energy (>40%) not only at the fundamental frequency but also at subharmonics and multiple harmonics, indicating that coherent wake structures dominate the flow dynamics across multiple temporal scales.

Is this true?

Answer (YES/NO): NO